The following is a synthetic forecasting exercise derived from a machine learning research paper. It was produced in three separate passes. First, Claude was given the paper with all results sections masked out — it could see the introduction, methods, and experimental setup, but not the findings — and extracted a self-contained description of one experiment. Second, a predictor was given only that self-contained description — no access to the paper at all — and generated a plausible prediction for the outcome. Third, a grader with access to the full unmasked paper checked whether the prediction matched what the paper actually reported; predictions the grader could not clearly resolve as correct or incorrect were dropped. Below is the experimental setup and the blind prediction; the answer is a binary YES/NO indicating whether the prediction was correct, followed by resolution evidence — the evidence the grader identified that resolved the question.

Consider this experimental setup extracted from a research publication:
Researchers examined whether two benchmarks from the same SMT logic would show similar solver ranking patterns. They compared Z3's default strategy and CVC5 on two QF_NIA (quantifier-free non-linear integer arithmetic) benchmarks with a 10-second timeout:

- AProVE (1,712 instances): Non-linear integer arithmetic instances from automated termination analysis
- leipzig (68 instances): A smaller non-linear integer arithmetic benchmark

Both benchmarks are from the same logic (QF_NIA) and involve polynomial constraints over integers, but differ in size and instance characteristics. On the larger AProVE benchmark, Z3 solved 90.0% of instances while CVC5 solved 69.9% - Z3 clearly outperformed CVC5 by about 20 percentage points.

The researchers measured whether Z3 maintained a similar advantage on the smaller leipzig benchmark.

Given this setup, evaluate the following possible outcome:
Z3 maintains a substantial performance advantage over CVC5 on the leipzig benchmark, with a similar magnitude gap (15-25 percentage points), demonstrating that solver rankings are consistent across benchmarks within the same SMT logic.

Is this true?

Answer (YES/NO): NO